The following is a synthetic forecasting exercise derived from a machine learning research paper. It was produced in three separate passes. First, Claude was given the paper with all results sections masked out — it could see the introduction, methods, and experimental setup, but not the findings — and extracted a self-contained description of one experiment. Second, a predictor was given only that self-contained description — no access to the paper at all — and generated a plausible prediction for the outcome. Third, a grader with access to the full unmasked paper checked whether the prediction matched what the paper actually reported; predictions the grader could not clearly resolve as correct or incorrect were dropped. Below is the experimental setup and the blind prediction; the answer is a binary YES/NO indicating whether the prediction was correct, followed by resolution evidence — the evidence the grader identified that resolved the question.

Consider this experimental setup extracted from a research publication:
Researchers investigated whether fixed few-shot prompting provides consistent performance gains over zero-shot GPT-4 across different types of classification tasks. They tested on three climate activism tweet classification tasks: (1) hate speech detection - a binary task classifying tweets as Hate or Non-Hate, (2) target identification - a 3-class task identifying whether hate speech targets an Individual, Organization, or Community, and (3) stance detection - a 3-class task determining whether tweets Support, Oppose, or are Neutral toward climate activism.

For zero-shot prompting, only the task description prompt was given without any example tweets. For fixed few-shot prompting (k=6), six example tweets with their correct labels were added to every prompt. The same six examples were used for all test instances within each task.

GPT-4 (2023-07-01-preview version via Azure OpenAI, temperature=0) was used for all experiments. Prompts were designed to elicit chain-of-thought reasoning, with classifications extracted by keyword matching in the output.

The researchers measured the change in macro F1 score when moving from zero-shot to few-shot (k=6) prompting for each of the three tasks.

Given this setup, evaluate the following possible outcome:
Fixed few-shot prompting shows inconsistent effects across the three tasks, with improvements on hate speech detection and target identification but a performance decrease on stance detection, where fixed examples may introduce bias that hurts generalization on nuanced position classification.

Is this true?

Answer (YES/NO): NO